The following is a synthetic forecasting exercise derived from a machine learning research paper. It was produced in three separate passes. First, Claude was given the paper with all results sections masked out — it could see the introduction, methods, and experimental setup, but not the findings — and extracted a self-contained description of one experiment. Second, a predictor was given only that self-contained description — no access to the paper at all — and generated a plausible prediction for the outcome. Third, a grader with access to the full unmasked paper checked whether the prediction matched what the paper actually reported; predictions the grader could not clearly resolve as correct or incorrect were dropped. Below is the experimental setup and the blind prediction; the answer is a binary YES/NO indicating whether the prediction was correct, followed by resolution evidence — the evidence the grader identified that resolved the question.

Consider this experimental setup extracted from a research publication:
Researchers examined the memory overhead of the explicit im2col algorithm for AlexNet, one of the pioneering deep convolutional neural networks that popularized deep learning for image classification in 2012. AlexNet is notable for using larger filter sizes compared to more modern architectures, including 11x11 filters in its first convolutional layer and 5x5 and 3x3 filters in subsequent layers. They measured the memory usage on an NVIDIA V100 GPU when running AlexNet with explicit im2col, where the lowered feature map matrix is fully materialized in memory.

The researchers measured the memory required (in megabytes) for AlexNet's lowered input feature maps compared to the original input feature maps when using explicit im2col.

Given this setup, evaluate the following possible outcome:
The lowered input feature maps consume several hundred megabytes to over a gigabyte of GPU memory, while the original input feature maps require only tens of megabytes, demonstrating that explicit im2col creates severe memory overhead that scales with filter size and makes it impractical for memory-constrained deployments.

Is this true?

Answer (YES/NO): NO